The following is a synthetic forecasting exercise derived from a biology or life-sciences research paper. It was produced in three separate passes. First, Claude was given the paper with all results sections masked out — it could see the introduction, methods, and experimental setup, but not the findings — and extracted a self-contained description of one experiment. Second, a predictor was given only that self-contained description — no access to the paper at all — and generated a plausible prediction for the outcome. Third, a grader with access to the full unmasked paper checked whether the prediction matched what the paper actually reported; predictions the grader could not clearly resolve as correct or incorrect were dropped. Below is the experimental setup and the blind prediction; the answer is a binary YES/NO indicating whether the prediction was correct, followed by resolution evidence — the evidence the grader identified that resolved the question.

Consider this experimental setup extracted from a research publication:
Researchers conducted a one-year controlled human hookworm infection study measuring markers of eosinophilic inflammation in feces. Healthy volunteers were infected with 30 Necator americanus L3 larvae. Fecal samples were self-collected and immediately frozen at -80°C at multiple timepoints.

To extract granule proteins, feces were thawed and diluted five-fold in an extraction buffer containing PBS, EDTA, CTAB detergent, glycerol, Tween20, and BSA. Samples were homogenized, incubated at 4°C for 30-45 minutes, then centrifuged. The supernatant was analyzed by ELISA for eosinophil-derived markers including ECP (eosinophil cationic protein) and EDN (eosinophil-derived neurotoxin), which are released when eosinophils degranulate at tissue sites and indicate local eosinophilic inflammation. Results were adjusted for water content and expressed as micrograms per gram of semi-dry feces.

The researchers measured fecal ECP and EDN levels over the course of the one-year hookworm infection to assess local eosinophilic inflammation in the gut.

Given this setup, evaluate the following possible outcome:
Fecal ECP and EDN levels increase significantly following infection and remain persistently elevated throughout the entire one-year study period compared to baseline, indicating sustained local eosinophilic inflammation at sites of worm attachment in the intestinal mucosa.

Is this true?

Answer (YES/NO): NO